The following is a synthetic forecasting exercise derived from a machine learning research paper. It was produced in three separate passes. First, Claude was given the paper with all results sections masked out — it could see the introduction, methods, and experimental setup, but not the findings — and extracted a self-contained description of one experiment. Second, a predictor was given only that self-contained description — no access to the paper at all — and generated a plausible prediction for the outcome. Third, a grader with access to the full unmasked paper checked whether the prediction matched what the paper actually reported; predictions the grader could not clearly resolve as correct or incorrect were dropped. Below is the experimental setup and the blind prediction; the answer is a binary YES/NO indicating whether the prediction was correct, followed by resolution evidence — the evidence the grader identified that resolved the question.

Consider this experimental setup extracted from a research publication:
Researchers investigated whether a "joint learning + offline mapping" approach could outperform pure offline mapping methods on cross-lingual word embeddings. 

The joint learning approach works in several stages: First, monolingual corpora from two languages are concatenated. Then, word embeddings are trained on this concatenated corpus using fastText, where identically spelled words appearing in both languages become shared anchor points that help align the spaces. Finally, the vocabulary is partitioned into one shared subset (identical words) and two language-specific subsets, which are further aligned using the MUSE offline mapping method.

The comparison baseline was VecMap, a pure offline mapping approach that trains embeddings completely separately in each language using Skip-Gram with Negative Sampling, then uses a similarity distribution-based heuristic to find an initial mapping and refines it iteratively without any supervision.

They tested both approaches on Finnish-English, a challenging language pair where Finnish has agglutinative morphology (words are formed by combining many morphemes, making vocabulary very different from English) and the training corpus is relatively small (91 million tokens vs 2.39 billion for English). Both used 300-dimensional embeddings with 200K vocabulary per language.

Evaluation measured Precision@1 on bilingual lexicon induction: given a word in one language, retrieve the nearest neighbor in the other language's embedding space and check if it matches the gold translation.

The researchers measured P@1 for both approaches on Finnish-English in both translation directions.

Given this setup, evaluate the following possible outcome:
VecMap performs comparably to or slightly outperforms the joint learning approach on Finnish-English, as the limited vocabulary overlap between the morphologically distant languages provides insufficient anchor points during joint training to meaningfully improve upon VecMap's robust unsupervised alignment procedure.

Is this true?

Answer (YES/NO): NO